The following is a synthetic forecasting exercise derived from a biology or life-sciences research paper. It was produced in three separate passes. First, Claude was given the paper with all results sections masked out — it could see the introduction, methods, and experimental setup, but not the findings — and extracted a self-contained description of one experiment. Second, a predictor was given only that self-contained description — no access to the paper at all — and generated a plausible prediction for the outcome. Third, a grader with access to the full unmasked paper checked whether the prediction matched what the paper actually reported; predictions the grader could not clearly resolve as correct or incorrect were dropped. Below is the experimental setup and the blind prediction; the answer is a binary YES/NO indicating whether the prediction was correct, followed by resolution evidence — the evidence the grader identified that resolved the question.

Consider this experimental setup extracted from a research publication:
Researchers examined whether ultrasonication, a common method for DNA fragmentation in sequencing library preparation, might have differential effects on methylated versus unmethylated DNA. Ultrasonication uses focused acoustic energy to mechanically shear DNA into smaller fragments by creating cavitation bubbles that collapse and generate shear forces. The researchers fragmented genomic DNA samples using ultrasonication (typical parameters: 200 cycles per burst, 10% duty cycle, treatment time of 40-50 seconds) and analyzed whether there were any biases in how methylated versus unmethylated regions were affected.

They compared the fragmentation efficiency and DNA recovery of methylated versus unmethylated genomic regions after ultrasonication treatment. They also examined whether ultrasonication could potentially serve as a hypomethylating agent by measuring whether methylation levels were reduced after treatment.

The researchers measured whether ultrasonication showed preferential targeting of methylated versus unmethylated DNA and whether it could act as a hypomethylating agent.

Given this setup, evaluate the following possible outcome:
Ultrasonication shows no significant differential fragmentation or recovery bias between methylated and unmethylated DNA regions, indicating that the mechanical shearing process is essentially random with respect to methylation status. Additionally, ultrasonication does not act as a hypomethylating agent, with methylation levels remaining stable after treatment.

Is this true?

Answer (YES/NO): NO